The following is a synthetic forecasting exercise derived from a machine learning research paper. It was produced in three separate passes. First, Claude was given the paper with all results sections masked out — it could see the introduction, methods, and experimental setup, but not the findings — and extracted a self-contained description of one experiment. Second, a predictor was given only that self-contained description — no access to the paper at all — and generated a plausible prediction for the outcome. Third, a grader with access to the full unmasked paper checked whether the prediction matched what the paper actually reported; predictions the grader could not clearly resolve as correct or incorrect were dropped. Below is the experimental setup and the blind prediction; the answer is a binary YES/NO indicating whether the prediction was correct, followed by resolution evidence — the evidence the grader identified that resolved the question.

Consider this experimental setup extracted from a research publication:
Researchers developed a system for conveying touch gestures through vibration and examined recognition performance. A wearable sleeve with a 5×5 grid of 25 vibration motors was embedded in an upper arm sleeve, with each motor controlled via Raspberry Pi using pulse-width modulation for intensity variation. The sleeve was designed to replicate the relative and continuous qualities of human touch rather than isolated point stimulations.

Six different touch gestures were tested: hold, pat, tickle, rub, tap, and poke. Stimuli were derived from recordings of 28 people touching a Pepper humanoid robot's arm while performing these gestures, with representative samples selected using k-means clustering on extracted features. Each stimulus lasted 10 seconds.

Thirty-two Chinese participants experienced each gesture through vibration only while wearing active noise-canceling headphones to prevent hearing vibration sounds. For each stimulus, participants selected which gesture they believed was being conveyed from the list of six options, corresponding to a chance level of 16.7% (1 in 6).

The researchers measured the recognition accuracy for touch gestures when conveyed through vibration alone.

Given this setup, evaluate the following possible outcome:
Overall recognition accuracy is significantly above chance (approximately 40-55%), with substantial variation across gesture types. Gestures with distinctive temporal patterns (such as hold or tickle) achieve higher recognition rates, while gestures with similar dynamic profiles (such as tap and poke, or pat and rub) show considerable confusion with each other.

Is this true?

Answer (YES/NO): NO